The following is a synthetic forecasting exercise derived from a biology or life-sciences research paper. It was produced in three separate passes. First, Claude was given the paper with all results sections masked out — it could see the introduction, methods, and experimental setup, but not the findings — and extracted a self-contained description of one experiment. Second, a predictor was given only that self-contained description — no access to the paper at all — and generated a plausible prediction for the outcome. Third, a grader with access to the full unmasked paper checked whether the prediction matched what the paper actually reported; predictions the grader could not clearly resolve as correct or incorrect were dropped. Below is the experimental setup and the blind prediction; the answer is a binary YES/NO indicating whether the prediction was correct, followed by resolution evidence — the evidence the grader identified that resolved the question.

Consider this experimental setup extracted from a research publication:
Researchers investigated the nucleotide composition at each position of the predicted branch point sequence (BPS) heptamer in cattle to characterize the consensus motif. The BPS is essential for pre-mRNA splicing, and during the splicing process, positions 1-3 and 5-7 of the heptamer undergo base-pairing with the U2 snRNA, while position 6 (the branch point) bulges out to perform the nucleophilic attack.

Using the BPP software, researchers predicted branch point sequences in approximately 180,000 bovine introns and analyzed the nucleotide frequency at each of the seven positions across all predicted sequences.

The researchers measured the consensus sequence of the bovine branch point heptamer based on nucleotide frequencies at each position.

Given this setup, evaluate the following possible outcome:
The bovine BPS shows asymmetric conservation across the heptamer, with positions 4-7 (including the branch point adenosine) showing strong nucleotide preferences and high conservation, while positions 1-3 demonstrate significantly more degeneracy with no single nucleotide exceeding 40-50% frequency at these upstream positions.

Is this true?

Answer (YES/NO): NO